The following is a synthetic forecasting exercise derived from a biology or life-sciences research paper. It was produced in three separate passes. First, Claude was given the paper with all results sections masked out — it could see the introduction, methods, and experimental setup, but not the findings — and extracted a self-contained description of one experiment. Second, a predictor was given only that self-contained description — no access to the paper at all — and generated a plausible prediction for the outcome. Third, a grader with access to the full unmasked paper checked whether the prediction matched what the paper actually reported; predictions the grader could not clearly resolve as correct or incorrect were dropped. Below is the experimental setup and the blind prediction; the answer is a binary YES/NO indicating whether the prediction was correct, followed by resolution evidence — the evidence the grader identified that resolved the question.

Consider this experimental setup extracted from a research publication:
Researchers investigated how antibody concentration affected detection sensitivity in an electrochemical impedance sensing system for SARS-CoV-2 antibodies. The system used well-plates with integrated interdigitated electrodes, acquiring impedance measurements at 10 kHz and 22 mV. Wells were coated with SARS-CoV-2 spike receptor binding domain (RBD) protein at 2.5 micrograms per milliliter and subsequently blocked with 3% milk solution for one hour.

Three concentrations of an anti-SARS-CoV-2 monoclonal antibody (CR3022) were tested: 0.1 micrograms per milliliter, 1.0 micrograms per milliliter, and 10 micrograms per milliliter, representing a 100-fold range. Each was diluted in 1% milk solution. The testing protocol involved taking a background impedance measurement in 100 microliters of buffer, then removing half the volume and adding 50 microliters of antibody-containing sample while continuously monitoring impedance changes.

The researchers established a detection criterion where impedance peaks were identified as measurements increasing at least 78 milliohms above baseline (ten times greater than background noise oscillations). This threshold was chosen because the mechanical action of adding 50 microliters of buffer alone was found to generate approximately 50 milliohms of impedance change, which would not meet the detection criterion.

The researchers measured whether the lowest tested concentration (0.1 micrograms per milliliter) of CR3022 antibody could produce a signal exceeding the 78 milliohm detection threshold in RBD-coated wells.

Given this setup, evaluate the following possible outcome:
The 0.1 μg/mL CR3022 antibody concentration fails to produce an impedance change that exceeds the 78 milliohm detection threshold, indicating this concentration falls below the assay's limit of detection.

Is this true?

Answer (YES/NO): NO